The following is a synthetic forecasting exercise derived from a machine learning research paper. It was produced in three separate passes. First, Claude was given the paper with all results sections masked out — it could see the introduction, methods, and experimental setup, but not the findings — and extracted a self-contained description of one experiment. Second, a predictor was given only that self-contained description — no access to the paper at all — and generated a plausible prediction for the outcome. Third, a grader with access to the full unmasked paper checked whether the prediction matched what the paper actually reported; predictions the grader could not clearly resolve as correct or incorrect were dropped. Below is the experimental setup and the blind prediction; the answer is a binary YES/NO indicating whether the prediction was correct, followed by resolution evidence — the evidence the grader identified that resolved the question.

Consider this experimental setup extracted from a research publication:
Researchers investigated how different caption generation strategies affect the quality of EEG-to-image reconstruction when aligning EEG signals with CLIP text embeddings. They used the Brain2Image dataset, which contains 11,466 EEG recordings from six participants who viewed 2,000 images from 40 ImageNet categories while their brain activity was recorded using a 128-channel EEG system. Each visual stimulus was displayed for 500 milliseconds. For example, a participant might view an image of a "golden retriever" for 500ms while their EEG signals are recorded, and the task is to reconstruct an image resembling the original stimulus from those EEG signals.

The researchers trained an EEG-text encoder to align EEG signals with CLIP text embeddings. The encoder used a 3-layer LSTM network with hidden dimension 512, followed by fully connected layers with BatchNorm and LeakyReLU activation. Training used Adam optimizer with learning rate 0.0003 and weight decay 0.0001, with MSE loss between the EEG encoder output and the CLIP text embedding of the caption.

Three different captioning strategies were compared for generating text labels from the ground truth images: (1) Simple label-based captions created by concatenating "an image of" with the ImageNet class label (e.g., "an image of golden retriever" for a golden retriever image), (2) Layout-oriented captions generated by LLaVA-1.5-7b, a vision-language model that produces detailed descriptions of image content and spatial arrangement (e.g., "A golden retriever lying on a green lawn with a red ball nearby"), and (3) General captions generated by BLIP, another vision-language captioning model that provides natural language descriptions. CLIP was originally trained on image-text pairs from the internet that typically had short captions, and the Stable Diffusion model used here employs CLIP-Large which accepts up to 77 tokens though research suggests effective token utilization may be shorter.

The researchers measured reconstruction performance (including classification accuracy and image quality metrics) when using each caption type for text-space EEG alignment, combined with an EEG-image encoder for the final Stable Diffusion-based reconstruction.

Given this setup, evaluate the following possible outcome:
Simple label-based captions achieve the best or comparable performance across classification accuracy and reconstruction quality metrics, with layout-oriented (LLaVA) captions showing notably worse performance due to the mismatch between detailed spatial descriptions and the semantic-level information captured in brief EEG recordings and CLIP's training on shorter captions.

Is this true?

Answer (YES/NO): YES